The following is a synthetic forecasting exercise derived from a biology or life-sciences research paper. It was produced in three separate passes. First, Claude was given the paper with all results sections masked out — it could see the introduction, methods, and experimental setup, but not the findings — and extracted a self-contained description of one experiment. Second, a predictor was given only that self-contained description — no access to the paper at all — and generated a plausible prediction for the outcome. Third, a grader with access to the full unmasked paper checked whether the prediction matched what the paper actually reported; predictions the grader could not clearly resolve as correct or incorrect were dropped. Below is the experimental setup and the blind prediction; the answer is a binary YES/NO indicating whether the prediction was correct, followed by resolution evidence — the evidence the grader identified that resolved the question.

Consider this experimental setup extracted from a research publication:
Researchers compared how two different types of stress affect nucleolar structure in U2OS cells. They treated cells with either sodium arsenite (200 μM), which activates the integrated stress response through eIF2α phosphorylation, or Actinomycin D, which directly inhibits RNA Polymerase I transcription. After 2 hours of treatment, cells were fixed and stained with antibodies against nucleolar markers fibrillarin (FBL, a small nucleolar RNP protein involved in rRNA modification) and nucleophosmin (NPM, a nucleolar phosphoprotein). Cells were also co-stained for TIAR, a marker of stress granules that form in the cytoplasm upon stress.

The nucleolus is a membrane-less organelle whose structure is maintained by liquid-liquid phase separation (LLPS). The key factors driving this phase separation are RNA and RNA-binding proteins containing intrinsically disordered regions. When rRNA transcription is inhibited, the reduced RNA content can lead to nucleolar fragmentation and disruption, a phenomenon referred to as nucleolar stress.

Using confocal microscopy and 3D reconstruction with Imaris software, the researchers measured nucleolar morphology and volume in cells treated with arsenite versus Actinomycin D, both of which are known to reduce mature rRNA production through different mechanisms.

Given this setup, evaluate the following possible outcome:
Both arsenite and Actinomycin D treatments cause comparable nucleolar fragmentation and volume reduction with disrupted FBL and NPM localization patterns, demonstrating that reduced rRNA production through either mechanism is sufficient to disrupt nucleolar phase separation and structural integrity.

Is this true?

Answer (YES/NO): NO